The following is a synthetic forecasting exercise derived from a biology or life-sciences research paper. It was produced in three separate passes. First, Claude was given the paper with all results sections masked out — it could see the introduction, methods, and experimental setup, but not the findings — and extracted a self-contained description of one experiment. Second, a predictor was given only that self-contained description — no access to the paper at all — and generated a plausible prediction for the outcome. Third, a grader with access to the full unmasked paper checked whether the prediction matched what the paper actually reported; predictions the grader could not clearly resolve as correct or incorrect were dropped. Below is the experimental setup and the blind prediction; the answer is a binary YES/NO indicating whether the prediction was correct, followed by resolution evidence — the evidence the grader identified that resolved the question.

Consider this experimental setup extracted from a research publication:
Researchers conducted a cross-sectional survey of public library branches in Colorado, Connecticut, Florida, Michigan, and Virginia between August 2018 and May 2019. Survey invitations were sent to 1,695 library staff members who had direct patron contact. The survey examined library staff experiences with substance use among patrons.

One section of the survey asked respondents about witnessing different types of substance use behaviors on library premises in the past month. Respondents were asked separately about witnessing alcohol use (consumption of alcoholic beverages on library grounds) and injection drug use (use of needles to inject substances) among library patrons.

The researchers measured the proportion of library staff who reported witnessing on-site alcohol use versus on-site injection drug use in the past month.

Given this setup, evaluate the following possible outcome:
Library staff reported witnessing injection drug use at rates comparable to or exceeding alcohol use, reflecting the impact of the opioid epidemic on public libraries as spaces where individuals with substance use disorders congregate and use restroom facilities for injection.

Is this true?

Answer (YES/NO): NO